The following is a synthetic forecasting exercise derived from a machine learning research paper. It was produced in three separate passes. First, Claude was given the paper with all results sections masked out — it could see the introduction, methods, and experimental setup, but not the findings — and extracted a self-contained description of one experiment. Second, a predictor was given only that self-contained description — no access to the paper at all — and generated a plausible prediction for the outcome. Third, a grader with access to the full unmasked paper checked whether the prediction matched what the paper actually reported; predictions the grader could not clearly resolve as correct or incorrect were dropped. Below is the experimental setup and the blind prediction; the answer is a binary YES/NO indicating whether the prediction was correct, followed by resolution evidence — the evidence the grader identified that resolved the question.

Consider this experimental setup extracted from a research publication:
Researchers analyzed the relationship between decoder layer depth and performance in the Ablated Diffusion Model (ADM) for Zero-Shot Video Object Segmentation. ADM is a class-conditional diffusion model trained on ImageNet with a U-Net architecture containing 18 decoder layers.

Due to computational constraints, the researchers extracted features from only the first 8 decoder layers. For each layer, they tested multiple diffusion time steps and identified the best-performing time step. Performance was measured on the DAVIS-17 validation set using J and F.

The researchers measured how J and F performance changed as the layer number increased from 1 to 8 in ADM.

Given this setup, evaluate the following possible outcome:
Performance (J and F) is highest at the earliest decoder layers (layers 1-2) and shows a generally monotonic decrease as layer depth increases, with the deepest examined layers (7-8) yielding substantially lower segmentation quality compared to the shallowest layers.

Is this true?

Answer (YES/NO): NO